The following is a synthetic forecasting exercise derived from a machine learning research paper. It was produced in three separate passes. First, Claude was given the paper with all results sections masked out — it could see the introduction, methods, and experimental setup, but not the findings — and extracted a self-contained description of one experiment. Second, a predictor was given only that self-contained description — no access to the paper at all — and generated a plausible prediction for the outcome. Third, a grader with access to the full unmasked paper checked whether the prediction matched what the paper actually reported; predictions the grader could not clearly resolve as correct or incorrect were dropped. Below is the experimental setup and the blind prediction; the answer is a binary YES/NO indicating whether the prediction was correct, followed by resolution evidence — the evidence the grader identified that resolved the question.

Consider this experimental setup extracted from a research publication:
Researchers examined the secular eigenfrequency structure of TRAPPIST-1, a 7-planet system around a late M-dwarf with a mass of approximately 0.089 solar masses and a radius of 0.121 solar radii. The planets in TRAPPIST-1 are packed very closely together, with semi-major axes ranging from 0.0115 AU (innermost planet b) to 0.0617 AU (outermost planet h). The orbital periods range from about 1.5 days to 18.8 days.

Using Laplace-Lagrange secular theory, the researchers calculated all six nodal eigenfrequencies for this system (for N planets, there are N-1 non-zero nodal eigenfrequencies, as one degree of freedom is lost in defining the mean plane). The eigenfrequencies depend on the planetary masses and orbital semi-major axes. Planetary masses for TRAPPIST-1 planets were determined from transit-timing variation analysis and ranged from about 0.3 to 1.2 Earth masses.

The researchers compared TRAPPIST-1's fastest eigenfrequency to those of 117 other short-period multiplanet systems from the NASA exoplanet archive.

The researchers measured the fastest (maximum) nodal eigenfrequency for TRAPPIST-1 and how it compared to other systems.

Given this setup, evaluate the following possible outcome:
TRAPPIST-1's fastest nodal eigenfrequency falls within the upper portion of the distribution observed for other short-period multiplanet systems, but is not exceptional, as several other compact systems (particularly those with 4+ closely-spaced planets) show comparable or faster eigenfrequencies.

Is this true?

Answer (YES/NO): NO